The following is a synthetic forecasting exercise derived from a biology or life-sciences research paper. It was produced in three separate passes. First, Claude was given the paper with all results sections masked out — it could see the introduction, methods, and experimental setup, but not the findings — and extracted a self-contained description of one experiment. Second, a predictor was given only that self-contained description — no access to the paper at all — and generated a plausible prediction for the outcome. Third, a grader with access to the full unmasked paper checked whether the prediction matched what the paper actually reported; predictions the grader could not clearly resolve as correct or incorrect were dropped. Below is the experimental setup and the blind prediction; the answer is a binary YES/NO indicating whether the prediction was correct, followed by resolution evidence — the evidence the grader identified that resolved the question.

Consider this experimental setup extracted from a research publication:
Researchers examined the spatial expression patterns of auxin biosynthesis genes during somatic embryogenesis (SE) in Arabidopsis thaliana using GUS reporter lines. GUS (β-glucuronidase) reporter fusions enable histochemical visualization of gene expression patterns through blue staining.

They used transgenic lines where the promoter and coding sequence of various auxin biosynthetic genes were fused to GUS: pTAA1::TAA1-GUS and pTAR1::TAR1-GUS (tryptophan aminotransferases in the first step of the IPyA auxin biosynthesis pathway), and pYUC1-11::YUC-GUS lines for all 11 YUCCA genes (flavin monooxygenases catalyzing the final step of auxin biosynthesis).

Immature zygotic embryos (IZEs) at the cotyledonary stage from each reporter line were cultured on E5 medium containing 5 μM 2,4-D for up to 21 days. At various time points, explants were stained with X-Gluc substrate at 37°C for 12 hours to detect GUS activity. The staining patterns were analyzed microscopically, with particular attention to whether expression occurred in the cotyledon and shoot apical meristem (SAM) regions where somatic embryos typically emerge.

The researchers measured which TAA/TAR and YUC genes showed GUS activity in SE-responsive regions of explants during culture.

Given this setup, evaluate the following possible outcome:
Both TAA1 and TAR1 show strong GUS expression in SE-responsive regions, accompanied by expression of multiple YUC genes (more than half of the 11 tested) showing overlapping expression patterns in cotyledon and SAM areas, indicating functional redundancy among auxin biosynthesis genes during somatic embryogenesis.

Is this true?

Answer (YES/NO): NO